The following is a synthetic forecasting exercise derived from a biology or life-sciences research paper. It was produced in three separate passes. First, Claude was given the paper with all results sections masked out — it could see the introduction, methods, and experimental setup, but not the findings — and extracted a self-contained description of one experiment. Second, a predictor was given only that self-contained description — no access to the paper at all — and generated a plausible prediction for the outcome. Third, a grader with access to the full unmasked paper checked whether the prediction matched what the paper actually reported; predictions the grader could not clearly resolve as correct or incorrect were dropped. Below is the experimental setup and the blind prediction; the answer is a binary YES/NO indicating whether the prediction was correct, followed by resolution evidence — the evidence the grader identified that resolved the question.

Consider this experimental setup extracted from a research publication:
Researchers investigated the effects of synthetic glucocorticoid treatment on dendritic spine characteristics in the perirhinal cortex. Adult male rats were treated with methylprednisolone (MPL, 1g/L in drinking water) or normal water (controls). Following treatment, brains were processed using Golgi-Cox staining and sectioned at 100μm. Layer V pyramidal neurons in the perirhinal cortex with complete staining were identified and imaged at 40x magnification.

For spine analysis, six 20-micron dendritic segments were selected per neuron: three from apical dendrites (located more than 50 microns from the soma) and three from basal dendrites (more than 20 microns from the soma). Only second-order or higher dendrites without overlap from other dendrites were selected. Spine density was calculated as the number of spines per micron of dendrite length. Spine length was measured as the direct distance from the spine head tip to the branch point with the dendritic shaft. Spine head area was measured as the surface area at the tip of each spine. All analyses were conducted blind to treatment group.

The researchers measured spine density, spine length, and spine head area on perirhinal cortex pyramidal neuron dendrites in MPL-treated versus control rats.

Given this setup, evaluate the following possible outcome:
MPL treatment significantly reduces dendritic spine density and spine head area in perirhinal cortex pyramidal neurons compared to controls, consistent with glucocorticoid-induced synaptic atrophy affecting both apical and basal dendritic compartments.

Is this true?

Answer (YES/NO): NO